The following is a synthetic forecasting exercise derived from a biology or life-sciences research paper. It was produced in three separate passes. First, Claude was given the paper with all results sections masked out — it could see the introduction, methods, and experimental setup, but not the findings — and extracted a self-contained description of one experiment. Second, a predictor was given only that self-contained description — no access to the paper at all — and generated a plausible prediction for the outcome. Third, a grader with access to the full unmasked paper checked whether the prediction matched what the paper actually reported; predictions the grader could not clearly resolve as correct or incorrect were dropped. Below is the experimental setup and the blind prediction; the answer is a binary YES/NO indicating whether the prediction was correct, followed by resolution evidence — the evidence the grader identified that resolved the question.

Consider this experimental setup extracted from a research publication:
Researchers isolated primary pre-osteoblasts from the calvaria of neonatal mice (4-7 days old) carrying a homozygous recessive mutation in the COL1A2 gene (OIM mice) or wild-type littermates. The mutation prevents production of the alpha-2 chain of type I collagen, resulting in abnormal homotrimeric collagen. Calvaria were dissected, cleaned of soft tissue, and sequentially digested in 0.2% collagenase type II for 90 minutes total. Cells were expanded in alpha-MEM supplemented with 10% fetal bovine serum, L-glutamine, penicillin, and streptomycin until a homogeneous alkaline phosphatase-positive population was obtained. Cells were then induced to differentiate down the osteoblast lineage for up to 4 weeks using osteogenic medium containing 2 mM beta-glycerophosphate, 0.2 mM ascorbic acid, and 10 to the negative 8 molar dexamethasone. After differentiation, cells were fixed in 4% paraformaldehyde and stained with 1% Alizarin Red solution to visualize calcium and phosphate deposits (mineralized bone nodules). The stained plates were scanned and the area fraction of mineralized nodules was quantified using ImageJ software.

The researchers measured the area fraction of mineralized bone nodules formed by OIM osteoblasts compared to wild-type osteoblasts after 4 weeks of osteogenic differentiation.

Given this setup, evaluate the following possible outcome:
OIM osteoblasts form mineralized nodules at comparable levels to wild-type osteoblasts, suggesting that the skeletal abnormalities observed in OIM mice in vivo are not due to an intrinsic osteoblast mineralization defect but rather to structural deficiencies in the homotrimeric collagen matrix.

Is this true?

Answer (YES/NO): NO